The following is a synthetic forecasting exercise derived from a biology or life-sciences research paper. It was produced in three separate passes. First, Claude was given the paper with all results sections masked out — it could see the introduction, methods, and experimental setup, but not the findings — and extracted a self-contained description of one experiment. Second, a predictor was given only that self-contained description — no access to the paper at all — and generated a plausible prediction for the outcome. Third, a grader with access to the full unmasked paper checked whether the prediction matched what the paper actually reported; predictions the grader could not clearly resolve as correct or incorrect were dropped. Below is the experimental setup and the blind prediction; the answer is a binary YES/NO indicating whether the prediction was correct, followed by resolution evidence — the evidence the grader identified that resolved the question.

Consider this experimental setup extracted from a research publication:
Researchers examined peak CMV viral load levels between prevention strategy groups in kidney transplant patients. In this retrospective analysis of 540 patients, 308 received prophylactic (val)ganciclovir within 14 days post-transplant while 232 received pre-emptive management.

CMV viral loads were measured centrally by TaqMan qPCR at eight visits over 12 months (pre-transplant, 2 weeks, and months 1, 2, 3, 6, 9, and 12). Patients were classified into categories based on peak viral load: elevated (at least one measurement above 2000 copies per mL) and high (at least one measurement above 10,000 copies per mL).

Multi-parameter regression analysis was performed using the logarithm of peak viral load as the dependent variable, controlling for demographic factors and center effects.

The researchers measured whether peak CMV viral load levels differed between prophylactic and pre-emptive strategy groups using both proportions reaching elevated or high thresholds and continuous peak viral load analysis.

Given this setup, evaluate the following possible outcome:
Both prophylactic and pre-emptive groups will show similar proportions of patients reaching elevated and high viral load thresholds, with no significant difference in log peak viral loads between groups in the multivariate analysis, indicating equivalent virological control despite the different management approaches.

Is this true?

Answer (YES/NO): NO